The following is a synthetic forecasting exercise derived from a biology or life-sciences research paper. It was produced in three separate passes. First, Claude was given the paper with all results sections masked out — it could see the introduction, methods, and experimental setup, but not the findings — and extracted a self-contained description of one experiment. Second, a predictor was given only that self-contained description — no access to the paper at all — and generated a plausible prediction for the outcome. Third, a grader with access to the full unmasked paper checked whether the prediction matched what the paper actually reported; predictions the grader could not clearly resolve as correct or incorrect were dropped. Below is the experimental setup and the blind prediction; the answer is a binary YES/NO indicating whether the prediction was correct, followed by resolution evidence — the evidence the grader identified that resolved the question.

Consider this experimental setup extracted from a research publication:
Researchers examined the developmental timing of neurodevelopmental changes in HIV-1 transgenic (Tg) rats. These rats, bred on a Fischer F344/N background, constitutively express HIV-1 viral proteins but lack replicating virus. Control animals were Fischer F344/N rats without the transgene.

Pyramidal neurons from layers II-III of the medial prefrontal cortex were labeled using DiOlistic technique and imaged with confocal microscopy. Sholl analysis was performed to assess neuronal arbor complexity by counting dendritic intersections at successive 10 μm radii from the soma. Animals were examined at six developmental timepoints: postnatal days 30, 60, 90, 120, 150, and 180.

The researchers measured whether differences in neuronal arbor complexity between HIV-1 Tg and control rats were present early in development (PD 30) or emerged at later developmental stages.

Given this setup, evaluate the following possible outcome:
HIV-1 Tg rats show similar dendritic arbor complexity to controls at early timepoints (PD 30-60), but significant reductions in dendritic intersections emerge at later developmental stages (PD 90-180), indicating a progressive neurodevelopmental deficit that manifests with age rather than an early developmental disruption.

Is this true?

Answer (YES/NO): NO